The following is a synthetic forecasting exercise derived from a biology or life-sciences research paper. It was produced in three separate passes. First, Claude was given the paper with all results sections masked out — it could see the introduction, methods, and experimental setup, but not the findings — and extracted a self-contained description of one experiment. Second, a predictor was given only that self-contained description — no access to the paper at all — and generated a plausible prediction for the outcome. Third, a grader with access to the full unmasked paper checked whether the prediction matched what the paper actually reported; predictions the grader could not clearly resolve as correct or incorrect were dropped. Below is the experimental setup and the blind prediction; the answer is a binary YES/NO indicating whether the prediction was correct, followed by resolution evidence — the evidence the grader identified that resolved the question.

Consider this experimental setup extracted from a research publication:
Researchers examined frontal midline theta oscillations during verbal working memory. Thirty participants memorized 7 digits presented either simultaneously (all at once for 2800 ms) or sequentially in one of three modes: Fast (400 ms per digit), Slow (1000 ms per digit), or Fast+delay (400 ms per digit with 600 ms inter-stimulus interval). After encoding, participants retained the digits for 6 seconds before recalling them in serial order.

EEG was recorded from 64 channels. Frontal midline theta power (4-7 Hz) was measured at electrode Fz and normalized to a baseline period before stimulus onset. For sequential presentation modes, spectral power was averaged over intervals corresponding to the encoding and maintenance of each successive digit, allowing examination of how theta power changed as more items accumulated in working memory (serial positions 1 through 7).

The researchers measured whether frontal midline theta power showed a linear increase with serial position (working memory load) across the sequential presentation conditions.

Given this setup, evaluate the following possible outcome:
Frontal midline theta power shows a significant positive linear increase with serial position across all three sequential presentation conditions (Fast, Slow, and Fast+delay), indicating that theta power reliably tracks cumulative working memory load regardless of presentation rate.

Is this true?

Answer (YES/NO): YES